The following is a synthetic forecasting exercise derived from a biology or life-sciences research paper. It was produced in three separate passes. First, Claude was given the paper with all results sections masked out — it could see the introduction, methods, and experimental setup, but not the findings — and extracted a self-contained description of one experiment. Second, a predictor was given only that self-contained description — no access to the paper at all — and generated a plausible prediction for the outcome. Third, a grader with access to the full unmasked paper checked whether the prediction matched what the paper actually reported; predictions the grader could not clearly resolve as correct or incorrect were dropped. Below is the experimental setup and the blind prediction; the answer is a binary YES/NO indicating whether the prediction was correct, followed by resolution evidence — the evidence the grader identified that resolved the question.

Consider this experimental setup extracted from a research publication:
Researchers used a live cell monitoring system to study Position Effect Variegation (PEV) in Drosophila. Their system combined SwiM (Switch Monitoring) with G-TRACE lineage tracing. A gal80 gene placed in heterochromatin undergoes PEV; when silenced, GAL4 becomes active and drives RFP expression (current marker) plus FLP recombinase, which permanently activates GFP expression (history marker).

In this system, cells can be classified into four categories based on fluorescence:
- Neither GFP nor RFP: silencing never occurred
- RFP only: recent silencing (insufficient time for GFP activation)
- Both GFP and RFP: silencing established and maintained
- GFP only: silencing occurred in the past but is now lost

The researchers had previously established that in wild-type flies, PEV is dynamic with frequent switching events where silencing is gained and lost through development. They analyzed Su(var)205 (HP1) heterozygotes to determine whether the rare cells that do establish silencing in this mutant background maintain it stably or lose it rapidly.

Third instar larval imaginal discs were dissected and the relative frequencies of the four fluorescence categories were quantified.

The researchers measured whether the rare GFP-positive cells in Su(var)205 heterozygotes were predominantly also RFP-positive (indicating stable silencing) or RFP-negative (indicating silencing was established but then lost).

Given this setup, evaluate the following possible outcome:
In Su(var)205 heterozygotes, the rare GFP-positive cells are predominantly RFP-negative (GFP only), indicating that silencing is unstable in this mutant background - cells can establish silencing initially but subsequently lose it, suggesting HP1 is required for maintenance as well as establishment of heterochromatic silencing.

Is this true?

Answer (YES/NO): YES